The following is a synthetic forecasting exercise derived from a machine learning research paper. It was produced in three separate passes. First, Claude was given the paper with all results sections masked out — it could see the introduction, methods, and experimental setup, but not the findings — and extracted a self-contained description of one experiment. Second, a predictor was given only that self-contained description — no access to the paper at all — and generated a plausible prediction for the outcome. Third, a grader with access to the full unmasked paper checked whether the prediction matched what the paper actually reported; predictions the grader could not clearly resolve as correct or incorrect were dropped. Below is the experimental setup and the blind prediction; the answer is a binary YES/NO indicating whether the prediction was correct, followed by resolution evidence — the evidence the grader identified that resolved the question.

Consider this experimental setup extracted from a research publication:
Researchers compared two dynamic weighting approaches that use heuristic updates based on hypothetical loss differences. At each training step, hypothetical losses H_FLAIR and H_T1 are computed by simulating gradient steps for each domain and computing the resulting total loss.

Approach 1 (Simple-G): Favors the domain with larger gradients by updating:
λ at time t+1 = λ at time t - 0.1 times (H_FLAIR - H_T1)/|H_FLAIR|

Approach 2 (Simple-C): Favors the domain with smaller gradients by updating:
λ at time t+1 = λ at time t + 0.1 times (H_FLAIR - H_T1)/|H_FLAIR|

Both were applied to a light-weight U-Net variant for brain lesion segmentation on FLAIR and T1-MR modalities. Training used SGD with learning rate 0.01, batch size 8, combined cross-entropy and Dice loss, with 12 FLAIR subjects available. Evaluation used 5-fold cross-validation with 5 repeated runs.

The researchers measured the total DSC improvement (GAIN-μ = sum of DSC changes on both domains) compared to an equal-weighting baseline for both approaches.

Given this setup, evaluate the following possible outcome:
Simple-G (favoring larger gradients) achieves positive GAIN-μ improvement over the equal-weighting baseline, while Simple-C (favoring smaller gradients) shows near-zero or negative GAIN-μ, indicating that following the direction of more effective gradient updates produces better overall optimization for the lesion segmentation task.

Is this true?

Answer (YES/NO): NO